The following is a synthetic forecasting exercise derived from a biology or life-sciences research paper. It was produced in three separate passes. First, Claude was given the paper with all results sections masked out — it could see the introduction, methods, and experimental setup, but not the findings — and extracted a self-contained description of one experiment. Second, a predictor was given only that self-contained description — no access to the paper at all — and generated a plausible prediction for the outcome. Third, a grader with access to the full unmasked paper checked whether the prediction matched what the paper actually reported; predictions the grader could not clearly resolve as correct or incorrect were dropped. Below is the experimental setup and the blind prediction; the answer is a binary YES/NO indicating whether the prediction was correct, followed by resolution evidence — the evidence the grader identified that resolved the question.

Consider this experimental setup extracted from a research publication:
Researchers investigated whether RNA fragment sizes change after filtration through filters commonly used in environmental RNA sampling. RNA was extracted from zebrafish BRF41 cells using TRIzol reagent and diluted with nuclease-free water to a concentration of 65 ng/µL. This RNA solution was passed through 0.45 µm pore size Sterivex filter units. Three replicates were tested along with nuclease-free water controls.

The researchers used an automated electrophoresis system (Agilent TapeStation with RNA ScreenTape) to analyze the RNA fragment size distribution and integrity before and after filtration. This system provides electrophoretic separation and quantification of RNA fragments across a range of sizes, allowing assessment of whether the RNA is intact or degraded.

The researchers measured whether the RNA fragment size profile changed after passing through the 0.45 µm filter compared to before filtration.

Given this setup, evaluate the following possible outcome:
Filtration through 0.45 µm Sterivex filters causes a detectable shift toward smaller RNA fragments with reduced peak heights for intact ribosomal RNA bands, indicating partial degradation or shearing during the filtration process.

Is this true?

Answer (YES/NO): NO